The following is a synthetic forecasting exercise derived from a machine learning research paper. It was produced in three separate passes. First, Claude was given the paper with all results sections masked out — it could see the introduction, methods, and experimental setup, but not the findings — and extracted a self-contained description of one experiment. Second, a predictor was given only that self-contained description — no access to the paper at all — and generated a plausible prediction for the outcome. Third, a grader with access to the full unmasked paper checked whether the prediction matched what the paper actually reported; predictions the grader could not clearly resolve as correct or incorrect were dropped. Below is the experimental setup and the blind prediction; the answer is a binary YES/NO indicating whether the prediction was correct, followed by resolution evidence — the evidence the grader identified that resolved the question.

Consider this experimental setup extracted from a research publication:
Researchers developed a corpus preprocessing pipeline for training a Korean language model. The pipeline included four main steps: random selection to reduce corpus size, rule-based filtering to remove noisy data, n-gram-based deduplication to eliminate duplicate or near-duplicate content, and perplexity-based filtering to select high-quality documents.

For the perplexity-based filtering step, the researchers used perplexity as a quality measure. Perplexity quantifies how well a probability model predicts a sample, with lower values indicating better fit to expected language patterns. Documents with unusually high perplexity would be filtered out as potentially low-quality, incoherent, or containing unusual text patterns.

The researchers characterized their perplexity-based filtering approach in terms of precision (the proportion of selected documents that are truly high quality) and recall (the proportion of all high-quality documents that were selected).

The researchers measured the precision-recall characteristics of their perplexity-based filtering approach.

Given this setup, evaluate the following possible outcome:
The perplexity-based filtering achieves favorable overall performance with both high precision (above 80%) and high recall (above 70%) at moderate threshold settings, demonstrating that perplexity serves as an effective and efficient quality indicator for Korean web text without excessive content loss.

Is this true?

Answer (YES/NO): NO